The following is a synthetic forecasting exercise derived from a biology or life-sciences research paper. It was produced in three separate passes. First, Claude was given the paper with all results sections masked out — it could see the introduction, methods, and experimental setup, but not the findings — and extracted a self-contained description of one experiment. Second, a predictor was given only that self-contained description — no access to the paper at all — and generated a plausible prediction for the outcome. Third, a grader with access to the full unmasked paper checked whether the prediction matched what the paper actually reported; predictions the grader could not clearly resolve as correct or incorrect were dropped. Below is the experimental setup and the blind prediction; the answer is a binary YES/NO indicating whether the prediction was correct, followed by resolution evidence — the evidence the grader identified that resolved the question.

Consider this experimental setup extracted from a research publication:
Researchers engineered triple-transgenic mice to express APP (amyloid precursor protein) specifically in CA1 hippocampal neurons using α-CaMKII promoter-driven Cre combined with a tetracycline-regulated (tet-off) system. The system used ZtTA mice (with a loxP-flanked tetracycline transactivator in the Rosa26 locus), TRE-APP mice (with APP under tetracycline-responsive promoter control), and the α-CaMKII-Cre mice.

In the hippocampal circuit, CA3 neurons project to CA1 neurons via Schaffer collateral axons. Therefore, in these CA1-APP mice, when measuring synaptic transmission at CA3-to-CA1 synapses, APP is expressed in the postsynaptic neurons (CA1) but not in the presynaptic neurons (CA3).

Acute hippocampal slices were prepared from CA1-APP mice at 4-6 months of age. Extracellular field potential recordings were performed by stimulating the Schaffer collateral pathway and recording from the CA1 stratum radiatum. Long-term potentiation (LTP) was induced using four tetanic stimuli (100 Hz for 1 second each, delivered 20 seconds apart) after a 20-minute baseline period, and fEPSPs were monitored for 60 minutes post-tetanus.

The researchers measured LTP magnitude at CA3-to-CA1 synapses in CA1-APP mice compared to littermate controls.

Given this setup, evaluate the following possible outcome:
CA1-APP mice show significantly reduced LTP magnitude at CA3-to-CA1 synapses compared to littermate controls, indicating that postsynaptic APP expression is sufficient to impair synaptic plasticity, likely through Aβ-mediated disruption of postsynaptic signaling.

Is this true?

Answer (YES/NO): NO